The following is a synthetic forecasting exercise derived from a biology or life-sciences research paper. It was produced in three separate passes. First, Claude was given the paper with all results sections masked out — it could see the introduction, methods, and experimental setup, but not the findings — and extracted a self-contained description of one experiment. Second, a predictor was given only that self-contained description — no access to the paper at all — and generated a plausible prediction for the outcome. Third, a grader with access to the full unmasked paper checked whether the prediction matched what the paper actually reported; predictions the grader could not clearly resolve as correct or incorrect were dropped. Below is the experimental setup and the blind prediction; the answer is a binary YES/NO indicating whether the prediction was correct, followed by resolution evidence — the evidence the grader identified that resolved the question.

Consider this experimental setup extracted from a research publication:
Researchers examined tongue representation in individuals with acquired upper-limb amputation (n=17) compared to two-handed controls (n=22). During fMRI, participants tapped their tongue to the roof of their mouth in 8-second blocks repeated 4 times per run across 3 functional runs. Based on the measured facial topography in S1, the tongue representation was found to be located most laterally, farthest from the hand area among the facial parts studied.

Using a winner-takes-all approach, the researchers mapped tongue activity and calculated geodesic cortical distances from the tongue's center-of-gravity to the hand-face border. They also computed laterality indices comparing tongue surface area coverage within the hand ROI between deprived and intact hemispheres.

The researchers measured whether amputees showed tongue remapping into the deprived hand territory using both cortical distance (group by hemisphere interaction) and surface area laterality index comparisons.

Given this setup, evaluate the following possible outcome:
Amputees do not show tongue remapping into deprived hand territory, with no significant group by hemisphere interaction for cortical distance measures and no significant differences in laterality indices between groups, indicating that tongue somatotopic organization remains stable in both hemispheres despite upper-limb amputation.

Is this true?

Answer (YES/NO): NO